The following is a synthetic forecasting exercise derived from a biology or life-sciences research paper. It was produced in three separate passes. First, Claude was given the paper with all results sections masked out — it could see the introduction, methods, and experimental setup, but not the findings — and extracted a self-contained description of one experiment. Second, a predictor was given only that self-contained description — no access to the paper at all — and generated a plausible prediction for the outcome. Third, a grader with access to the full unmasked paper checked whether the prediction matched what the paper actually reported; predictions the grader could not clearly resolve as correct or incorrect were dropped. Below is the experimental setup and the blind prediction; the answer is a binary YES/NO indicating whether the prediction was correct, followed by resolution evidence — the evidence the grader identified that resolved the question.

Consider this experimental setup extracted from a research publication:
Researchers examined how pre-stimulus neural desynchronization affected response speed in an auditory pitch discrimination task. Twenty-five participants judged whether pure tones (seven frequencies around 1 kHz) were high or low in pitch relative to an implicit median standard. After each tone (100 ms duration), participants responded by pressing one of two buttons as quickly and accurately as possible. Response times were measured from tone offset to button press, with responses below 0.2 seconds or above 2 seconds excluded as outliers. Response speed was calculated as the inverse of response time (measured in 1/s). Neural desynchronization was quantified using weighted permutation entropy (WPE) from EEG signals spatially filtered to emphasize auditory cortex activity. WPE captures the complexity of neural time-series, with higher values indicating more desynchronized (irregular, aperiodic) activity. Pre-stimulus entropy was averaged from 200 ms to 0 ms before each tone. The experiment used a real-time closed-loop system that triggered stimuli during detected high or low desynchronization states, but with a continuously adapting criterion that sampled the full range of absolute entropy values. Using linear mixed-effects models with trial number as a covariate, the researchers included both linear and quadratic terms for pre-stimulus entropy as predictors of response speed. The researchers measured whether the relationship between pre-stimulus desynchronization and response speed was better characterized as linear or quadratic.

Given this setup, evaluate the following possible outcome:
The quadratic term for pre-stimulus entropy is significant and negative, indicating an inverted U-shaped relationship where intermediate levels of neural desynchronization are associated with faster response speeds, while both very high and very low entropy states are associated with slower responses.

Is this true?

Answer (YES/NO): YES